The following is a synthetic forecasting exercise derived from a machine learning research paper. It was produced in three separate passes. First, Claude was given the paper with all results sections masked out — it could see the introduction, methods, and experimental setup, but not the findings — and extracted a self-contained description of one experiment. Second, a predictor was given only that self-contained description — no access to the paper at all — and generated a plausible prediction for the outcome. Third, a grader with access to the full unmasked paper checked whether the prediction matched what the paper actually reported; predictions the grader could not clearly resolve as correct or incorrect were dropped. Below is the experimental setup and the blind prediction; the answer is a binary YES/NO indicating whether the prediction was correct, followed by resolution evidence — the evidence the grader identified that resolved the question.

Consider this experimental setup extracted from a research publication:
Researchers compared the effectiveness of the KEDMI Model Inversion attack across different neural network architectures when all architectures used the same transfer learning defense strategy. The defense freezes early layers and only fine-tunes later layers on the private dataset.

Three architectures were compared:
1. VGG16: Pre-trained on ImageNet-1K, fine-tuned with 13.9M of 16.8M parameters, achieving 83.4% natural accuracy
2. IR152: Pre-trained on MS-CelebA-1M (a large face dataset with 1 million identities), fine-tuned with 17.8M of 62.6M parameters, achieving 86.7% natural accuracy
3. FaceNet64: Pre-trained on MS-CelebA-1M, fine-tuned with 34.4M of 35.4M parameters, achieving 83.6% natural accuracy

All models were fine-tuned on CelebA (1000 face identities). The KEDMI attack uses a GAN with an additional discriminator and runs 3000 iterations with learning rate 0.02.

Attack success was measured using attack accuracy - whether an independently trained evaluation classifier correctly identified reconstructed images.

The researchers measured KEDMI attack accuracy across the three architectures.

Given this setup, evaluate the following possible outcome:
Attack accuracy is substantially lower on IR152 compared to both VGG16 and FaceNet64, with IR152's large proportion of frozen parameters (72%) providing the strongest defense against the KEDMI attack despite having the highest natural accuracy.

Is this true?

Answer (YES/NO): NO